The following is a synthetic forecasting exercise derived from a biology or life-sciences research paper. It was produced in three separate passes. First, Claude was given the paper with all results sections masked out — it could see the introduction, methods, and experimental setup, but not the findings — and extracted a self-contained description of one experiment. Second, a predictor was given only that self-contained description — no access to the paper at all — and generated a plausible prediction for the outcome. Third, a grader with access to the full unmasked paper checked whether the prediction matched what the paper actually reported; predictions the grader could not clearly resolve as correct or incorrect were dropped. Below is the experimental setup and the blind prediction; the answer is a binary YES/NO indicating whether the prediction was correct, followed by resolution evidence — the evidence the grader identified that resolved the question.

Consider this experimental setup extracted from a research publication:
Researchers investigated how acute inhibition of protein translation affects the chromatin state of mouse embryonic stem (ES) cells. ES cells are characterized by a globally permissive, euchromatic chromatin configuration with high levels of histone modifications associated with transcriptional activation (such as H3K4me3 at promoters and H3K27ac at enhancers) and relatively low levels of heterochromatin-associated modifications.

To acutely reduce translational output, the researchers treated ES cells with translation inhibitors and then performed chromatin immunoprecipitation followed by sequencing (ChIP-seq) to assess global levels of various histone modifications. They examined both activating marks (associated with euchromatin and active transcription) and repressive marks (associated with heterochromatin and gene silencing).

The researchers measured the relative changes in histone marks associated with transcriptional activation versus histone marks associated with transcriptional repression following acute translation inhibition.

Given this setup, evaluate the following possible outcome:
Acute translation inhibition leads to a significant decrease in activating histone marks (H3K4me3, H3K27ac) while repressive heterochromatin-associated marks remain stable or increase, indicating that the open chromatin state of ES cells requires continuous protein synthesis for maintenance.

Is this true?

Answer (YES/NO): YES